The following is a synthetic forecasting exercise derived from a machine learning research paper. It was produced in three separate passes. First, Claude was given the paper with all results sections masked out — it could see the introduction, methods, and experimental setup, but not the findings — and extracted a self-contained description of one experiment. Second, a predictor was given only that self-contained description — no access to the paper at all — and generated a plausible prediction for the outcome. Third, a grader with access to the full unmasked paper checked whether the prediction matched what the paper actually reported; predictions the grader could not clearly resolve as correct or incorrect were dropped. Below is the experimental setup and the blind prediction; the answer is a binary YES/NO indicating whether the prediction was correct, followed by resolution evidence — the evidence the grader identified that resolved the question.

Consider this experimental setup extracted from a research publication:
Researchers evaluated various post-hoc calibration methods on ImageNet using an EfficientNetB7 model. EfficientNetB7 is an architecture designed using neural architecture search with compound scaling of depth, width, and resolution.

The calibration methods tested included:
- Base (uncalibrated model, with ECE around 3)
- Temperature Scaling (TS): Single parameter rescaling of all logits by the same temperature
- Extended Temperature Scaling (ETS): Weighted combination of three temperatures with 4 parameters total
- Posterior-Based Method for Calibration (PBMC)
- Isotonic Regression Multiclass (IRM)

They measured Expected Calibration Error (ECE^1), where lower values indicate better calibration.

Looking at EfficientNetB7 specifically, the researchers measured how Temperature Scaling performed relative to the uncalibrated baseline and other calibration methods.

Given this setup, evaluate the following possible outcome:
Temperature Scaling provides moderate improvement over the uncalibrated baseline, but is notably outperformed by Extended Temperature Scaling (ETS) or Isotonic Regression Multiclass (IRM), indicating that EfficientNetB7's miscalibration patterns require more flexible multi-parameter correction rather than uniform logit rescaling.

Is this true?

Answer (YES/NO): NO